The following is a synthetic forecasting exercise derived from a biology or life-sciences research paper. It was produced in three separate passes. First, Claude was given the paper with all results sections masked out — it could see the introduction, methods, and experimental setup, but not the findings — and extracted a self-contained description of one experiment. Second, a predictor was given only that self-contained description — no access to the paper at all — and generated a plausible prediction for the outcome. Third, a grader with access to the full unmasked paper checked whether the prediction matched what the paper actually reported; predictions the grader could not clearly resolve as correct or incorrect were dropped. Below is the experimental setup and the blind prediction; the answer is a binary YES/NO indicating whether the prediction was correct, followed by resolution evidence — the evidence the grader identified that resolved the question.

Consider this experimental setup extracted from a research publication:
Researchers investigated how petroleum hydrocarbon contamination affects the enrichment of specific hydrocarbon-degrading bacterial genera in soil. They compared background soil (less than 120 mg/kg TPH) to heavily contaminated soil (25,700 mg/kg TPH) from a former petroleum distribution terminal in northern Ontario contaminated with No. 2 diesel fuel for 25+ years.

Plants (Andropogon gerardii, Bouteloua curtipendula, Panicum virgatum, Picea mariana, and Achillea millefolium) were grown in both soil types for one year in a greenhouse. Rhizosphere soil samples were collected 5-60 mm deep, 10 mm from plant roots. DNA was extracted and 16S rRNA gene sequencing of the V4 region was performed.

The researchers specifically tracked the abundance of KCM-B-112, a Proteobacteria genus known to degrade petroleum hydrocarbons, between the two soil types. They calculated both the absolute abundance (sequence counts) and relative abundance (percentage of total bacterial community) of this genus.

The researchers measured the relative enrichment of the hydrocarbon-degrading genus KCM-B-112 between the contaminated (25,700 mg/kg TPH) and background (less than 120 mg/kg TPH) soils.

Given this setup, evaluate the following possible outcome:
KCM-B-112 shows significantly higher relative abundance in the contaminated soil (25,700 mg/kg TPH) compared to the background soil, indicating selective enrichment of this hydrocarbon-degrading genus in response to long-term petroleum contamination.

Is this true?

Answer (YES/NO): YES